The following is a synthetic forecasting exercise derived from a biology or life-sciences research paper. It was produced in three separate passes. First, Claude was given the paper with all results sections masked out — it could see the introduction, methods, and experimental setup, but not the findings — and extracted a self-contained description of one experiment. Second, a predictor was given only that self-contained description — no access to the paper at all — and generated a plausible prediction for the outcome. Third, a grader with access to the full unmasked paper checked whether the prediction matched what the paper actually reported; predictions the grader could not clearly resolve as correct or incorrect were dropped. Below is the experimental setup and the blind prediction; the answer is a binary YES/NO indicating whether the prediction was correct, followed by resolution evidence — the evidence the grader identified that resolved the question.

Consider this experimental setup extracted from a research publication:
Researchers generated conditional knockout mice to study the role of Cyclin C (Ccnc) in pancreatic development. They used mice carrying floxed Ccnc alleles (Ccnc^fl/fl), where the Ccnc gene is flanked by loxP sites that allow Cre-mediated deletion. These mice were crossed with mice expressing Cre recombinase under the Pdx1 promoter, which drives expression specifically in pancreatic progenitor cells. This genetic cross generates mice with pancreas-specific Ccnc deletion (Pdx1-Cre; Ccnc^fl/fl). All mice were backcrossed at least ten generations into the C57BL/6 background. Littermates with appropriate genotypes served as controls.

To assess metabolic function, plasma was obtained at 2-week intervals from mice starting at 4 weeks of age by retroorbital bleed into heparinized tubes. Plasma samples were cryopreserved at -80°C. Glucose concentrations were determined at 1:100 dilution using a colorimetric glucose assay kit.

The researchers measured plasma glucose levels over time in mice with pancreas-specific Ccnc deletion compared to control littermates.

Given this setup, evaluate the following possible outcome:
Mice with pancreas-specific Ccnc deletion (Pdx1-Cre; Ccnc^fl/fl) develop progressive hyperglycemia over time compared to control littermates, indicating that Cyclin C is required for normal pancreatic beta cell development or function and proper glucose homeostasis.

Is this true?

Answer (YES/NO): YES